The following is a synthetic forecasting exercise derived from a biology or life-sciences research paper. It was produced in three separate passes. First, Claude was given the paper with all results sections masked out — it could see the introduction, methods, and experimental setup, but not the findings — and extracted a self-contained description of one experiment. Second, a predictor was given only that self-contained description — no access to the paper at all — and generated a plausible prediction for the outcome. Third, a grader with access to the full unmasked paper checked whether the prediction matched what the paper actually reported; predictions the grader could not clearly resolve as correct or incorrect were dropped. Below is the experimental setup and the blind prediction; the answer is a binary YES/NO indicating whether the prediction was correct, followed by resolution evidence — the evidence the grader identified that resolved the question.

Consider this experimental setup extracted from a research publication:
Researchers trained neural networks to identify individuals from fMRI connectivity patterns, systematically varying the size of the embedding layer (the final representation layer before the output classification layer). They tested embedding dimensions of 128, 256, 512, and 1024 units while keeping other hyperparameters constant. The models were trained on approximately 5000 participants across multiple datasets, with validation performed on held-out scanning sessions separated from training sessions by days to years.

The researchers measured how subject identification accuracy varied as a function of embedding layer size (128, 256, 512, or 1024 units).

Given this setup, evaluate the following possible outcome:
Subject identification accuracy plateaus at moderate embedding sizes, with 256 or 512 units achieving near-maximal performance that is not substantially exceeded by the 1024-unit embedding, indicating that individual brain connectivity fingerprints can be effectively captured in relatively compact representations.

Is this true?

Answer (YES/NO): NO